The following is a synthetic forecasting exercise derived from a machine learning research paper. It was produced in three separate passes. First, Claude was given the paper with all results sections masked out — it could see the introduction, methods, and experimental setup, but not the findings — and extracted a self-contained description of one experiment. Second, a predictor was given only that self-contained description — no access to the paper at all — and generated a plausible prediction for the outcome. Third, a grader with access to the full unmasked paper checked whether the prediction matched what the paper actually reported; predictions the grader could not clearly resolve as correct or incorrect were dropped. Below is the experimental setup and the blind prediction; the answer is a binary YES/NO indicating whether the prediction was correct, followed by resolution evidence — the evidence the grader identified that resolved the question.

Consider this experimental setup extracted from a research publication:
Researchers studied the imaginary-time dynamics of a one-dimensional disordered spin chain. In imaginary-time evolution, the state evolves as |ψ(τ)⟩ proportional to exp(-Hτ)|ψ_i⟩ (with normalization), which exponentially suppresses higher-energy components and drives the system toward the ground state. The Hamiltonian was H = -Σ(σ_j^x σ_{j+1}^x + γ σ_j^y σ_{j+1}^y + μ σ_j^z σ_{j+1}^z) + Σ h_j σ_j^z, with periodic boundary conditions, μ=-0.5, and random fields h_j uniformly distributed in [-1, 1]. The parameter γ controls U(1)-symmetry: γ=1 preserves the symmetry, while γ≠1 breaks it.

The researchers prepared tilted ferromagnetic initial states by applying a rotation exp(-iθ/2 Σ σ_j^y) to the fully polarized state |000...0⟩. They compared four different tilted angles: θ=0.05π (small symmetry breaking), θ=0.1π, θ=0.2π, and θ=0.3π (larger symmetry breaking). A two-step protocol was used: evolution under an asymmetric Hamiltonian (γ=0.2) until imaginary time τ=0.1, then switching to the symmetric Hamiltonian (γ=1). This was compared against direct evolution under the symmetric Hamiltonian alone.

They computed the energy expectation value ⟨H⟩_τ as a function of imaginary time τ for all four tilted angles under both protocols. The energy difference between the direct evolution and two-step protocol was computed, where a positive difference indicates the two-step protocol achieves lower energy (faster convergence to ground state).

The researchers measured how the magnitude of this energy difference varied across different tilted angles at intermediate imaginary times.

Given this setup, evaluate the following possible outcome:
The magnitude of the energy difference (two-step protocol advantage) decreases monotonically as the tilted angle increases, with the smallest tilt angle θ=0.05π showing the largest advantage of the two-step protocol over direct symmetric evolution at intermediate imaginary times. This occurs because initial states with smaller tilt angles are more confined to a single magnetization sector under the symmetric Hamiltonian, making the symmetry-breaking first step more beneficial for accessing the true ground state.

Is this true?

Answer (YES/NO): YES